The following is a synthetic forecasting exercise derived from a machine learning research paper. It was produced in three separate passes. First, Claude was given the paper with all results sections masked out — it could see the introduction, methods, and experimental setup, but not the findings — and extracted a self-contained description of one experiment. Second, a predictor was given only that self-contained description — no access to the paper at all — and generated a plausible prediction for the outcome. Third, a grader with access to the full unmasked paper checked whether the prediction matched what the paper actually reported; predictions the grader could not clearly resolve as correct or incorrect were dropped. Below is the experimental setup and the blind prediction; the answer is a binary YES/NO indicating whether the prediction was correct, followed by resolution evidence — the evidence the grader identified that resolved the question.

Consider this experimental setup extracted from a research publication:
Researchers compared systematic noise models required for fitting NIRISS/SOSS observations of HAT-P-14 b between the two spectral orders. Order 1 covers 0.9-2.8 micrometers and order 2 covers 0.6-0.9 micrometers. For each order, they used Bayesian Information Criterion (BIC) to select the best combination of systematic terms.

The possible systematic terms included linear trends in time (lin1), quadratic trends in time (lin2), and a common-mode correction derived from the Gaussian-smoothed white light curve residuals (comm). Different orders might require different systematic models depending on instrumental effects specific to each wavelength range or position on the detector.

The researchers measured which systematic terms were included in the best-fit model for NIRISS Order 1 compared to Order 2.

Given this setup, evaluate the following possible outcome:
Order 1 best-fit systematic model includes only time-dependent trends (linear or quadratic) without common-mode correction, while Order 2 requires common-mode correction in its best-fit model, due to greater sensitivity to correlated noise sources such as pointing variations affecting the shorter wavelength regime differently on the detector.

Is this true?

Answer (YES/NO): NO